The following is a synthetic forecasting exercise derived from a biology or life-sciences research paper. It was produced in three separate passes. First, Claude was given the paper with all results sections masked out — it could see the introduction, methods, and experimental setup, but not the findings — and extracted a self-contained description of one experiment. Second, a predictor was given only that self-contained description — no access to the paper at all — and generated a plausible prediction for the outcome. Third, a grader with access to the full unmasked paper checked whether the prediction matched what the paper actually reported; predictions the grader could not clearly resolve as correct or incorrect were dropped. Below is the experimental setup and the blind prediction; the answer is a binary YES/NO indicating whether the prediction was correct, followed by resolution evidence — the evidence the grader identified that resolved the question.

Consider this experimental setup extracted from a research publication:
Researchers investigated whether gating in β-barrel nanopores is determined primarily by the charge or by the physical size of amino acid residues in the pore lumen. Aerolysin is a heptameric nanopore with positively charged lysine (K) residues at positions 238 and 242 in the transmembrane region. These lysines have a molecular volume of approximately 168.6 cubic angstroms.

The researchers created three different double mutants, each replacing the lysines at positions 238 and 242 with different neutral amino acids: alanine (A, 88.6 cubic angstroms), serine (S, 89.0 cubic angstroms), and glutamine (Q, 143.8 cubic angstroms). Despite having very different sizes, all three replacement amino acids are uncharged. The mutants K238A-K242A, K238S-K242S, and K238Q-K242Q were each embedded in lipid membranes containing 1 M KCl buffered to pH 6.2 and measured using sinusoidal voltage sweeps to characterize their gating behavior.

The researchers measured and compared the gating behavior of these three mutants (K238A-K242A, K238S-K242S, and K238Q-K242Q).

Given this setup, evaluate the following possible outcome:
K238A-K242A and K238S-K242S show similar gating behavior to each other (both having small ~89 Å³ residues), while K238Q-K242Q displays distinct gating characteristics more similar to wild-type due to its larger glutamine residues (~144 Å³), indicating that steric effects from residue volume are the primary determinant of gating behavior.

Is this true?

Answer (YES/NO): NO